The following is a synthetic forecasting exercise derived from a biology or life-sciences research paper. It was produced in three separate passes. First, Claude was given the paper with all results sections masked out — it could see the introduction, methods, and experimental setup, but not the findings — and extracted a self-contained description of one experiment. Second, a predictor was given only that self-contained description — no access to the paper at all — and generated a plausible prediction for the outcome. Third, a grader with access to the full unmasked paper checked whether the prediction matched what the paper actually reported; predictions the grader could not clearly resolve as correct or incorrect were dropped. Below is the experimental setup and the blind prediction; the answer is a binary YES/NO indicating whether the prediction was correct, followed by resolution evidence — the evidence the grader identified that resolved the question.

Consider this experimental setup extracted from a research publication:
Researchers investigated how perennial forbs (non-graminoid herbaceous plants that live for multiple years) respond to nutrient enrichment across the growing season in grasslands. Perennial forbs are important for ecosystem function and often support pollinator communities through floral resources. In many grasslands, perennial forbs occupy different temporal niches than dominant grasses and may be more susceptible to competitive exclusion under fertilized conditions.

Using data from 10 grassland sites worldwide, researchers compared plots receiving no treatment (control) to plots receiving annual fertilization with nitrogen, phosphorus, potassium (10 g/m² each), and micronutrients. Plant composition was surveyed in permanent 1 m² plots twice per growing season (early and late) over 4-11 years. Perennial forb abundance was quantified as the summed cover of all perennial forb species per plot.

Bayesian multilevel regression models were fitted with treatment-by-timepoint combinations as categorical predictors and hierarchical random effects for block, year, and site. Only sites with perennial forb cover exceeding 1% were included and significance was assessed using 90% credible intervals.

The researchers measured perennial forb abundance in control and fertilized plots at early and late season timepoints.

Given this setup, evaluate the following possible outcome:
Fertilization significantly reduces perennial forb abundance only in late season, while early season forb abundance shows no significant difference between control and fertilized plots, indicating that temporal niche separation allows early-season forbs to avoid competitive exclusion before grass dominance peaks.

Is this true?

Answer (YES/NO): YES